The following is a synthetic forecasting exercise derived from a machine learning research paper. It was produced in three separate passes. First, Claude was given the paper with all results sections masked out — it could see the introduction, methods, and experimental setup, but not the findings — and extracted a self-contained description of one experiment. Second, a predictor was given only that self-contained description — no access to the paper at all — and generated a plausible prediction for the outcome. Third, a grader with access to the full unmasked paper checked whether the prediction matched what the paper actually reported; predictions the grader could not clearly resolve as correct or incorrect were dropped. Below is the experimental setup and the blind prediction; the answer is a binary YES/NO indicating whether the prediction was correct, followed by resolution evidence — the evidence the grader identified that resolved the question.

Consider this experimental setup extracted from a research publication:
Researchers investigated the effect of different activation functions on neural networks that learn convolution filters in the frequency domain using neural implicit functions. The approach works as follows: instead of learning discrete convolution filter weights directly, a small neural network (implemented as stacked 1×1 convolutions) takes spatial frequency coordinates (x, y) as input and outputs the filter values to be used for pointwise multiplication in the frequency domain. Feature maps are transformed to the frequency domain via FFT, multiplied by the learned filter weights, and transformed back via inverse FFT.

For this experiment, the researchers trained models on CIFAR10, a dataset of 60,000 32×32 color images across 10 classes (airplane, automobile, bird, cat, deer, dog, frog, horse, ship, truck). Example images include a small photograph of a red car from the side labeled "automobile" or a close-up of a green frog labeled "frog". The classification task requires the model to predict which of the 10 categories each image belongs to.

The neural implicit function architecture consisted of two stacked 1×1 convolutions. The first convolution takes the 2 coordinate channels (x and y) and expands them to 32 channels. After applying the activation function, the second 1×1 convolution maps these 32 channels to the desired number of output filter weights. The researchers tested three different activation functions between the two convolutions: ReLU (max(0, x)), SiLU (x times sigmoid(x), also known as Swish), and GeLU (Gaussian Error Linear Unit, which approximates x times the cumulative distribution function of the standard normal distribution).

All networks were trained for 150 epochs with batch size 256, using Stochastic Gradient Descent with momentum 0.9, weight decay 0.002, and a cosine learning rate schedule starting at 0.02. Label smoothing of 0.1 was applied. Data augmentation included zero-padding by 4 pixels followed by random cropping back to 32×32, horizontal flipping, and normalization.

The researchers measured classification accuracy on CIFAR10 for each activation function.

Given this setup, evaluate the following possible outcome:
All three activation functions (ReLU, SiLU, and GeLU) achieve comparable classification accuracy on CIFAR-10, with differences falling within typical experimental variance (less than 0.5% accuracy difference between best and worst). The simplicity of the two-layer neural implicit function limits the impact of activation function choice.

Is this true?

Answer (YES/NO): NO